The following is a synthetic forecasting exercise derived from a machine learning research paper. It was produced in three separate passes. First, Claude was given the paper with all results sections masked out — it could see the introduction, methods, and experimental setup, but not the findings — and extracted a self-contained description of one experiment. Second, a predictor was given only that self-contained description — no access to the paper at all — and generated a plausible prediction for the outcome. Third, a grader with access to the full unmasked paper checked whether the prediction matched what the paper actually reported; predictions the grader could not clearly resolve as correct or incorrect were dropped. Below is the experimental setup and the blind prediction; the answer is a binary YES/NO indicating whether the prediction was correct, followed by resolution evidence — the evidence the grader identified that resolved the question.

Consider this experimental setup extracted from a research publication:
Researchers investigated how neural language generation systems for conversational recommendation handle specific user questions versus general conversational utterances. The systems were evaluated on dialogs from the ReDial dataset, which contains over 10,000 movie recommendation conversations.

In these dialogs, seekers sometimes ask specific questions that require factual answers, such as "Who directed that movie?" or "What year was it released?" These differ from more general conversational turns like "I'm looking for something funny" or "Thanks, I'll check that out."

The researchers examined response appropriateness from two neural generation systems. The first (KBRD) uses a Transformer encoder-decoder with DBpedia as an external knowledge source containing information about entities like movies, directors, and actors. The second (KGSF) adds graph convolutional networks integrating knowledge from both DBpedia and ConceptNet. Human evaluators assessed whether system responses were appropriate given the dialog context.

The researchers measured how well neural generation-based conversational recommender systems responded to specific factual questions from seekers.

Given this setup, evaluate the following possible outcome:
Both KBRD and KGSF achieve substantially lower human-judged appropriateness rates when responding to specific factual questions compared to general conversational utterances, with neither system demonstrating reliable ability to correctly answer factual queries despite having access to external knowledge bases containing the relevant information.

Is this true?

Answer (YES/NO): YES